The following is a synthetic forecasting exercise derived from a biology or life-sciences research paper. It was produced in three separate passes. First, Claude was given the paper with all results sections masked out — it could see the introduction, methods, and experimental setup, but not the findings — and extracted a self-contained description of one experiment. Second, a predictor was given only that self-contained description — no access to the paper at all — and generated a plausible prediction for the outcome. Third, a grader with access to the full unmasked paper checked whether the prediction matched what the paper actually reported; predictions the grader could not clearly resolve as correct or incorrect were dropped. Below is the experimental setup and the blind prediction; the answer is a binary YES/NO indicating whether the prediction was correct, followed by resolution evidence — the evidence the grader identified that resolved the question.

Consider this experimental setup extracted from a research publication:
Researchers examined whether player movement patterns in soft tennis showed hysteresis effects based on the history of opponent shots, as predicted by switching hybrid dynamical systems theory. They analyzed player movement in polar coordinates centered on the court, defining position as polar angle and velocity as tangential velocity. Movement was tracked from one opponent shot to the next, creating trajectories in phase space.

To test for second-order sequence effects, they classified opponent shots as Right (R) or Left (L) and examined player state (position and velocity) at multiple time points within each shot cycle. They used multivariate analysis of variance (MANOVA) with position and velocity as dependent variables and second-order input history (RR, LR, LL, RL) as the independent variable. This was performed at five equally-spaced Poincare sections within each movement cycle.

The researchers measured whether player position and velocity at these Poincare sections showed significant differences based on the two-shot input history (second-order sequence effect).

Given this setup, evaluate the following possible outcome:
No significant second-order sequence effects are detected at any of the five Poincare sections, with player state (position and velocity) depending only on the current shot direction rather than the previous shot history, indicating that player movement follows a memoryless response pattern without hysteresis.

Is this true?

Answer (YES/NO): NO